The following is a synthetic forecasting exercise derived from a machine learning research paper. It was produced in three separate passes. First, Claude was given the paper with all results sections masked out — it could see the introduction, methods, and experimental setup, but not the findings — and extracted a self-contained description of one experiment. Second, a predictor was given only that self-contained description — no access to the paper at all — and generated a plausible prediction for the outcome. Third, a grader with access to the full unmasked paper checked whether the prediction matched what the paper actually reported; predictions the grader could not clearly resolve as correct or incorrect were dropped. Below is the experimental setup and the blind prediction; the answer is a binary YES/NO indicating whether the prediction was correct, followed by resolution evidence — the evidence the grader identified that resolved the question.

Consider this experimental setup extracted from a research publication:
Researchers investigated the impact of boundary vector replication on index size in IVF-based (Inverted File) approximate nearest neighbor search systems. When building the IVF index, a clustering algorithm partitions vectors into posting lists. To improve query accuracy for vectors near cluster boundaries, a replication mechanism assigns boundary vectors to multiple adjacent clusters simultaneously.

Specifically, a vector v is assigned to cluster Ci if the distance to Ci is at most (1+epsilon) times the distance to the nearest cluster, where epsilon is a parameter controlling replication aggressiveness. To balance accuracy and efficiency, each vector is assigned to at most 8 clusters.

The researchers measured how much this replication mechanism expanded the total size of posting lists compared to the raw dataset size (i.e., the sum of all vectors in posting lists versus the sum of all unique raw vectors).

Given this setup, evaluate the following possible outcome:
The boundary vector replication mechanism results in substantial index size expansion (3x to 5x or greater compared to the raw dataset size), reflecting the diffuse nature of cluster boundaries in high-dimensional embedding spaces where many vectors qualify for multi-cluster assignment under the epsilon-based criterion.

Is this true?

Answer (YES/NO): YES